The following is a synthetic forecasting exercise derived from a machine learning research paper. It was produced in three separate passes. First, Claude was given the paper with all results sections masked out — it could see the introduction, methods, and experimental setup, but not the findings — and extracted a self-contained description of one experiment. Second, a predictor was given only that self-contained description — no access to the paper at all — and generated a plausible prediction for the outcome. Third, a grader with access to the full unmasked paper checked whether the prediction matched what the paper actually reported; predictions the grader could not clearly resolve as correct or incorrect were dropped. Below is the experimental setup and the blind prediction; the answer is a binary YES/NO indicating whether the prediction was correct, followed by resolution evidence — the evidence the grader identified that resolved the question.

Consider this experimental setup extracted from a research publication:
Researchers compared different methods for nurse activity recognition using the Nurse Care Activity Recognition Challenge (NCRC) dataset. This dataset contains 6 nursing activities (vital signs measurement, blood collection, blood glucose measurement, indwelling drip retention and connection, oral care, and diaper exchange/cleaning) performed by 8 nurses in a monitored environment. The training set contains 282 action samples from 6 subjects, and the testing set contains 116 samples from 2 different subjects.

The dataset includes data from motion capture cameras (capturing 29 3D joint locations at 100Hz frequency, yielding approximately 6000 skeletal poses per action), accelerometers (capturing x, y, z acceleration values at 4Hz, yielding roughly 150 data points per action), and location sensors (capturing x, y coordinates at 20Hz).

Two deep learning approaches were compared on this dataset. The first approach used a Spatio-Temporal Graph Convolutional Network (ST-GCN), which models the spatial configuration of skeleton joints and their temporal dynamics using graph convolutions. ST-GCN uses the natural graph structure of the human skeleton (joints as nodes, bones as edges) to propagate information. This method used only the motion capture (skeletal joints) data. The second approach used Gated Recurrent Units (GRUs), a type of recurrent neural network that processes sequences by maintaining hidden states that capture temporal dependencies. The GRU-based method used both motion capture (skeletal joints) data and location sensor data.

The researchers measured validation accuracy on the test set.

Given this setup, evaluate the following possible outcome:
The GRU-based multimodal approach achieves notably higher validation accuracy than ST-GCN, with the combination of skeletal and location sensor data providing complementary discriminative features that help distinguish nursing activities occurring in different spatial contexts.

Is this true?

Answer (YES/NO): NO